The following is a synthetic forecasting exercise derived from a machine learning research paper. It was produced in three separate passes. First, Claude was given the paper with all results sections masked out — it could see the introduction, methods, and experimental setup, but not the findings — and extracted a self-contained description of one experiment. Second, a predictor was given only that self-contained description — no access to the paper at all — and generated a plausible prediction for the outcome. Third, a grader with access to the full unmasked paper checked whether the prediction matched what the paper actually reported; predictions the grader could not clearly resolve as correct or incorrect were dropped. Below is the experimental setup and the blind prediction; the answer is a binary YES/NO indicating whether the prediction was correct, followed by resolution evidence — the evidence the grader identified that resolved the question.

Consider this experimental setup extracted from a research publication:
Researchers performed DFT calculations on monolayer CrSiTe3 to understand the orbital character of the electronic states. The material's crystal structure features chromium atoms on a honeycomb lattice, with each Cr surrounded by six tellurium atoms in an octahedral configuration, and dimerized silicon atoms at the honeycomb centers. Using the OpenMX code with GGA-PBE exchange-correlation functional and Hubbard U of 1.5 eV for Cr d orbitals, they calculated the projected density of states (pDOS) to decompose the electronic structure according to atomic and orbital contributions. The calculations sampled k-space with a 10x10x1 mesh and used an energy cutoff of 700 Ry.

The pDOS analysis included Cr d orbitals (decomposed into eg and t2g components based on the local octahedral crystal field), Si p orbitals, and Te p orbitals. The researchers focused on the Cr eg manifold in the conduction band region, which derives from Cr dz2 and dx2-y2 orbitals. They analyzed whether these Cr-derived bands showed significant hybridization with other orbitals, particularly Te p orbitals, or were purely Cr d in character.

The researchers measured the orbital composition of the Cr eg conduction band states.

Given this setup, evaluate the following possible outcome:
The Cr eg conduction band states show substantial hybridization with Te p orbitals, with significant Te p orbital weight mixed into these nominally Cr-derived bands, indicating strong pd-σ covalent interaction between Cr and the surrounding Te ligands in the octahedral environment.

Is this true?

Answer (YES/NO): YES